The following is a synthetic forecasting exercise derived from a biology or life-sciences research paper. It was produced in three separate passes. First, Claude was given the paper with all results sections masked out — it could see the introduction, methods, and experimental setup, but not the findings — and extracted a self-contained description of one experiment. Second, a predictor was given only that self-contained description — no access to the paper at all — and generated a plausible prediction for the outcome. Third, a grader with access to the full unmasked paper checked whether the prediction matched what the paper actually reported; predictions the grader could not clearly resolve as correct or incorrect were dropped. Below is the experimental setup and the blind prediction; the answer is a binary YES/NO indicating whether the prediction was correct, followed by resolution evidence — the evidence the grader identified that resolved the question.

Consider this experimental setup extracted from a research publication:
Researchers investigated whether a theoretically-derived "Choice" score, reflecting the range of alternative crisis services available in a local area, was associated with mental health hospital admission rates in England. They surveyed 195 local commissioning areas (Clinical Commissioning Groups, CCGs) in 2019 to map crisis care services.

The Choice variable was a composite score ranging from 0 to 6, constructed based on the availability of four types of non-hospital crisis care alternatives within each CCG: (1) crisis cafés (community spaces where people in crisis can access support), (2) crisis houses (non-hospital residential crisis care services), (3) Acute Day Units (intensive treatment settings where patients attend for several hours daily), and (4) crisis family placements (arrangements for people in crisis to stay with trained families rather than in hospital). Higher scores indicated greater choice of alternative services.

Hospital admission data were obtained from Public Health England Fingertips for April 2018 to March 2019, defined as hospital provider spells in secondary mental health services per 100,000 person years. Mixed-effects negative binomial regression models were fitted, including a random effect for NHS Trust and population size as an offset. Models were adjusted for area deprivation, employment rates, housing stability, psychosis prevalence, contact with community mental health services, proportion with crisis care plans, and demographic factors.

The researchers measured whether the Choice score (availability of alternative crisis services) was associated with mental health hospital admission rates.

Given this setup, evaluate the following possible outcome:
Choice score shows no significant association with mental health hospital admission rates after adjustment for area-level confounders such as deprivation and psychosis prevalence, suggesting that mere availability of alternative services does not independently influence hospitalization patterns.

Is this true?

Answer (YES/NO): YES